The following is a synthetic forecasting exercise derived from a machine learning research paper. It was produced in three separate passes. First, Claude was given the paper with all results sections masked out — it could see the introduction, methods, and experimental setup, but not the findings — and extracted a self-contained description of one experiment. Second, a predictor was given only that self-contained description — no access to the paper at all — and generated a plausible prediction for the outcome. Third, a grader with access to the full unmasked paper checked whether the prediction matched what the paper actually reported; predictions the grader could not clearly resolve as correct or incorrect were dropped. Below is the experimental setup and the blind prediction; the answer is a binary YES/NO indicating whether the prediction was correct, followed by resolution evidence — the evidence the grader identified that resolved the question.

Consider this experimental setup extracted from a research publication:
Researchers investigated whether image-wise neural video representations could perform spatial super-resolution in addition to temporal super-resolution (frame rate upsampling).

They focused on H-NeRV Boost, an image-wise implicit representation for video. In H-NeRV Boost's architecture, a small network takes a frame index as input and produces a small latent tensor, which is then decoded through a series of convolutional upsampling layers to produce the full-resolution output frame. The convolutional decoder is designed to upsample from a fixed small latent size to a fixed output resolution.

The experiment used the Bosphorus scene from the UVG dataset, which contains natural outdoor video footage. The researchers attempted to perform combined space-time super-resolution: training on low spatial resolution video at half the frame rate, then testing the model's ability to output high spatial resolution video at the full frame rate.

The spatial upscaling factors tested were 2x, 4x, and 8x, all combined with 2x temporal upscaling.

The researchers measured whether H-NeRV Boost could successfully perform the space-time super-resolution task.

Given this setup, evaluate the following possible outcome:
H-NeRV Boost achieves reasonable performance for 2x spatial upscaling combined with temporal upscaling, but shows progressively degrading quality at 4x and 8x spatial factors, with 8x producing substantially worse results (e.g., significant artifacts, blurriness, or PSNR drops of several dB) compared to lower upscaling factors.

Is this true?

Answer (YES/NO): NO